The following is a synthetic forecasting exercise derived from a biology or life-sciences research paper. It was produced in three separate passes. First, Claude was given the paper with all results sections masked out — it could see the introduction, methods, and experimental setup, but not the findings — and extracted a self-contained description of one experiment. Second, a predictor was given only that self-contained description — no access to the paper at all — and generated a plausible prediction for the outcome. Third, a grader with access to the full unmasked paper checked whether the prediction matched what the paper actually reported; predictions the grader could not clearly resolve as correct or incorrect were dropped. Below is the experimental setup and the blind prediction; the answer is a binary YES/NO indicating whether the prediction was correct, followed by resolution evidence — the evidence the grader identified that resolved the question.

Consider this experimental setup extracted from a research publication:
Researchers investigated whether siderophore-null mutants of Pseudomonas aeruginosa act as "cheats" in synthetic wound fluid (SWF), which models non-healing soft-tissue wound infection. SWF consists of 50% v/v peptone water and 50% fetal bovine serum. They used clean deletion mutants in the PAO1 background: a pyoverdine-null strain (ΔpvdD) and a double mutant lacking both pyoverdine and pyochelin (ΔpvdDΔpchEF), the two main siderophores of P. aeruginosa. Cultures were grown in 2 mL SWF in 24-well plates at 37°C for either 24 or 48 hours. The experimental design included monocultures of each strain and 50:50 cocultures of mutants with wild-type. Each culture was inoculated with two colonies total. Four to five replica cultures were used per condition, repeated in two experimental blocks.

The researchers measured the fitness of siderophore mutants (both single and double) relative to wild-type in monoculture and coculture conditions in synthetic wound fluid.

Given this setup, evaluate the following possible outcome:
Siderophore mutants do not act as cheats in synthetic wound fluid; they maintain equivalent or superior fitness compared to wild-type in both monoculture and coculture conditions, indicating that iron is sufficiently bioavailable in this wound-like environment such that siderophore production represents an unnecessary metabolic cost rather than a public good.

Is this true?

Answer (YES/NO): NO